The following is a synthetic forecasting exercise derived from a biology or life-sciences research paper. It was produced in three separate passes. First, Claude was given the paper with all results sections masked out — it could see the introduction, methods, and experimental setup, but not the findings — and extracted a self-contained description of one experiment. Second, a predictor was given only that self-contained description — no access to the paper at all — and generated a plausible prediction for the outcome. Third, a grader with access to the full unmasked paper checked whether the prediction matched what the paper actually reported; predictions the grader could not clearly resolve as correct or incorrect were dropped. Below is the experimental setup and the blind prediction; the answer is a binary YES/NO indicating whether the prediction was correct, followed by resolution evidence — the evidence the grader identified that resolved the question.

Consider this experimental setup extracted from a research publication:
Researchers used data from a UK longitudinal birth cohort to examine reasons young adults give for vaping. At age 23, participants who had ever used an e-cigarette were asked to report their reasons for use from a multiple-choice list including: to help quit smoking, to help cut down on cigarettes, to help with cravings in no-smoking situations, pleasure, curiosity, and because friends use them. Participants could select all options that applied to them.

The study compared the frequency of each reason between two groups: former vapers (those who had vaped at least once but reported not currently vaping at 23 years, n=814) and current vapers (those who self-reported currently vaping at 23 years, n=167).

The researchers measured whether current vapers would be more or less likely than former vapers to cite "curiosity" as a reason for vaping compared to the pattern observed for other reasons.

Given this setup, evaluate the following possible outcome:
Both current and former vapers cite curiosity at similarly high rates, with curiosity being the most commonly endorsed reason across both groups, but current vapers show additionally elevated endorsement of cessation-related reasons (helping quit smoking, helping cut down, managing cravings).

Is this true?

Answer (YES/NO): NO